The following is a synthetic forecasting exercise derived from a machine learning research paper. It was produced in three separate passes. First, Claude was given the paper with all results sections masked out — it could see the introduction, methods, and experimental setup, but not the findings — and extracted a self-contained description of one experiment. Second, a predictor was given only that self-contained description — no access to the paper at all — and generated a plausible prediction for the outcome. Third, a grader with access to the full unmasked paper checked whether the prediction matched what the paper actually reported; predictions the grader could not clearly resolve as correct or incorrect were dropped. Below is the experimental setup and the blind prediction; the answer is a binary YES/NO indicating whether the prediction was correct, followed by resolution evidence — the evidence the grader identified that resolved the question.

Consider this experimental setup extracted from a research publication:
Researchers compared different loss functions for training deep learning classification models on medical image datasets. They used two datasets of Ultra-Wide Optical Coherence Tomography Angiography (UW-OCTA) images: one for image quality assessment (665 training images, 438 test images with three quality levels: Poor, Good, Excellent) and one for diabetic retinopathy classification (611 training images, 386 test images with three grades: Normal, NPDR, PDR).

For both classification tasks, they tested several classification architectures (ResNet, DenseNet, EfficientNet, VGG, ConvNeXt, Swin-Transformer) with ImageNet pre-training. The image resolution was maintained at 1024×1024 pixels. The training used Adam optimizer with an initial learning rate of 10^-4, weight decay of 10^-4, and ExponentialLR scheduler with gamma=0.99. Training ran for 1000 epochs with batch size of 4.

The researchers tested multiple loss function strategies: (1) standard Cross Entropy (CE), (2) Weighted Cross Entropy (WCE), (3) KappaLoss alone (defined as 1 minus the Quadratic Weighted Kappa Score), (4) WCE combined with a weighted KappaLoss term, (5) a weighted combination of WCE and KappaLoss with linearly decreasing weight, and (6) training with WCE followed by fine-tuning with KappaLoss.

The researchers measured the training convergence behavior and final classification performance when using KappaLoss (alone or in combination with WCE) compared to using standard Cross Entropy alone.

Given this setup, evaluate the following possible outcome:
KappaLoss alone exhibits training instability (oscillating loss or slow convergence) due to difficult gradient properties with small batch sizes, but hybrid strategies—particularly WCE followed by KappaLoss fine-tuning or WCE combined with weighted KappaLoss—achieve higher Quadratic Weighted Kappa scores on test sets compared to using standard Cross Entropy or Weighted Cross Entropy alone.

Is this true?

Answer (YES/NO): NO